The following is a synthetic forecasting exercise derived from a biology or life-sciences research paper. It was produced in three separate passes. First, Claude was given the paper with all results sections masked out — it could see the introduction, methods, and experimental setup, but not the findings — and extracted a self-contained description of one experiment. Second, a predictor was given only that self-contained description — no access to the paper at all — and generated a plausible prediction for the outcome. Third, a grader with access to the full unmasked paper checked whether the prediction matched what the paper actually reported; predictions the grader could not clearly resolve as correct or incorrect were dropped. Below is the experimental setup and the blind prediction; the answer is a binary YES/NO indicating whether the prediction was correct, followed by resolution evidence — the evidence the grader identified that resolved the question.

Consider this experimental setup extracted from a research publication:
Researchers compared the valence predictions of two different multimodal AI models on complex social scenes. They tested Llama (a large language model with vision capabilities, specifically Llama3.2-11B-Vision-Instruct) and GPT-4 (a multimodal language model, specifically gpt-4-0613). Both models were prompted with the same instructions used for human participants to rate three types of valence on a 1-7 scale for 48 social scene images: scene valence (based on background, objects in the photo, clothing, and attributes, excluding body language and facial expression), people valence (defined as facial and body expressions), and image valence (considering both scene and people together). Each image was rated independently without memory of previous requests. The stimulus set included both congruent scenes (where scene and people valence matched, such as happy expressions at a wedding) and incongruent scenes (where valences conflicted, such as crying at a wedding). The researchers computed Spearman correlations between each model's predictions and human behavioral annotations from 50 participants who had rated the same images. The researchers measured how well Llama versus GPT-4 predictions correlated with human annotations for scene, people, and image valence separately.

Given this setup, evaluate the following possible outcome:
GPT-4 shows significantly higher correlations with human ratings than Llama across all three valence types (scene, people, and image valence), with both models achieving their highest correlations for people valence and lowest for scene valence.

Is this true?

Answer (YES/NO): NO